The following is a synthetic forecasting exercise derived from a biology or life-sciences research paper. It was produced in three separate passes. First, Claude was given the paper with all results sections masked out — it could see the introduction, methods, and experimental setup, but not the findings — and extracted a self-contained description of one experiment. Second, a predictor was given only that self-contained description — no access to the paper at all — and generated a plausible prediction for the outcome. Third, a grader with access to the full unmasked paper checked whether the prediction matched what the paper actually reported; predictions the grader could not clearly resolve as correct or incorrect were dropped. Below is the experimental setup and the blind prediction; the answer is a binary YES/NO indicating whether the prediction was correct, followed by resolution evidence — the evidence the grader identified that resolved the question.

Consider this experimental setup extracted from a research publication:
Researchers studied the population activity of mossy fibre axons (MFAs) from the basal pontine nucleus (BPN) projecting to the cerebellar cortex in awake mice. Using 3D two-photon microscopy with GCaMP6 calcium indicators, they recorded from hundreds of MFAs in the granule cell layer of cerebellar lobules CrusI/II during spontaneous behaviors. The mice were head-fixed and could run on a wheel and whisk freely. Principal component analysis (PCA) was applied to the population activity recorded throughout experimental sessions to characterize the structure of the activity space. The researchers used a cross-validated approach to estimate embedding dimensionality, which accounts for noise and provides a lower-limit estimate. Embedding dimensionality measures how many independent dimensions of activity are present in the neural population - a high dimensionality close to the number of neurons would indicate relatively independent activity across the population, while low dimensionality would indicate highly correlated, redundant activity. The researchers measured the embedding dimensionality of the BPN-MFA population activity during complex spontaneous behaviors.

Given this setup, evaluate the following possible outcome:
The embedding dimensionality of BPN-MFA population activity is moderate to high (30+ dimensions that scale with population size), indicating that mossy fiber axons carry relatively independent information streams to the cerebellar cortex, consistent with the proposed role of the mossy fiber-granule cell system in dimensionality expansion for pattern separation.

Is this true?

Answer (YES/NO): YES